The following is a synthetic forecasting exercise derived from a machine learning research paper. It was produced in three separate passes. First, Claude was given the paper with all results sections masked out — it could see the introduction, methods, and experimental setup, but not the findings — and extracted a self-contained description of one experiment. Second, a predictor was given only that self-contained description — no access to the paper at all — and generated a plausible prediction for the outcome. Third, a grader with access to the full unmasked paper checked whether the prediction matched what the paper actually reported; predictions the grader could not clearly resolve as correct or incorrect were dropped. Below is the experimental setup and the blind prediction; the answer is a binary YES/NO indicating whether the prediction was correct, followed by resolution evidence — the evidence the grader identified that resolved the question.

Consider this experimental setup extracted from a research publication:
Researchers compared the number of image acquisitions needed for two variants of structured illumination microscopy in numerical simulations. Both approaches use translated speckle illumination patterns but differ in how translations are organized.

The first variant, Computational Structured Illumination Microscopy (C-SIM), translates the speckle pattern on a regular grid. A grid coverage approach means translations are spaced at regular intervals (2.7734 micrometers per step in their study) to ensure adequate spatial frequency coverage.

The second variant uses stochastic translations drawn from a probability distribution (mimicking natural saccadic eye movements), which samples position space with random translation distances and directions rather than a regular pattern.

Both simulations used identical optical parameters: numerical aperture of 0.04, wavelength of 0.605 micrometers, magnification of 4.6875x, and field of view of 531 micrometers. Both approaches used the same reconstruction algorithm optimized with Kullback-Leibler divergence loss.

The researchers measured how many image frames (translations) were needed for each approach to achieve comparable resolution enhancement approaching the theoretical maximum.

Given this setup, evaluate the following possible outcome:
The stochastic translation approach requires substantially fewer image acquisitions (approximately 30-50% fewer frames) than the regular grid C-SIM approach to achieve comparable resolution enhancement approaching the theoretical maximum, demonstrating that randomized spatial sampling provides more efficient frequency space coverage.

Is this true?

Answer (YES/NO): NO